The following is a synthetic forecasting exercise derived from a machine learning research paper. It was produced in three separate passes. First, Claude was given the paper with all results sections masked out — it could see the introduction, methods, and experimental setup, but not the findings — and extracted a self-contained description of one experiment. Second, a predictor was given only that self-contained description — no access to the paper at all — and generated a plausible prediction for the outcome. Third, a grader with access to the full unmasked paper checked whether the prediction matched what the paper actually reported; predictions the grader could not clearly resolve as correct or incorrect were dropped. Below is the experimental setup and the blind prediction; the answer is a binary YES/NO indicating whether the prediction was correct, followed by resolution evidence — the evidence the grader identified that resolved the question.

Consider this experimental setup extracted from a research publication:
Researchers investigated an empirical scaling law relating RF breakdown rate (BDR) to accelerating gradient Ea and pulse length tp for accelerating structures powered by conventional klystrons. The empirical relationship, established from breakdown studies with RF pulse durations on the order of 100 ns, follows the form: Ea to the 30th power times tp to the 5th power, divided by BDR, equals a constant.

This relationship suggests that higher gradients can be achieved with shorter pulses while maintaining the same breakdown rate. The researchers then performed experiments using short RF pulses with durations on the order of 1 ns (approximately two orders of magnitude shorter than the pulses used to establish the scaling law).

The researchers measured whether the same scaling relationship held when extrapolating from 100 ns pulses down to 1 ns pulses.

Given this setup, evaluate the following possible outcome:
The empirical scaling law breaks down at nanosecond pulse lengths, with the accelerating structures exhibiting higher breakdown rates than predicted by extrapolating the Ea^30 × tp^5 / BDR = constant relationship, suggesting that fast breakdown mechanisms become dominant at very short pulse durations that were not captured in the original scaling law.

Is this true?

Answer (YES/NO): NO